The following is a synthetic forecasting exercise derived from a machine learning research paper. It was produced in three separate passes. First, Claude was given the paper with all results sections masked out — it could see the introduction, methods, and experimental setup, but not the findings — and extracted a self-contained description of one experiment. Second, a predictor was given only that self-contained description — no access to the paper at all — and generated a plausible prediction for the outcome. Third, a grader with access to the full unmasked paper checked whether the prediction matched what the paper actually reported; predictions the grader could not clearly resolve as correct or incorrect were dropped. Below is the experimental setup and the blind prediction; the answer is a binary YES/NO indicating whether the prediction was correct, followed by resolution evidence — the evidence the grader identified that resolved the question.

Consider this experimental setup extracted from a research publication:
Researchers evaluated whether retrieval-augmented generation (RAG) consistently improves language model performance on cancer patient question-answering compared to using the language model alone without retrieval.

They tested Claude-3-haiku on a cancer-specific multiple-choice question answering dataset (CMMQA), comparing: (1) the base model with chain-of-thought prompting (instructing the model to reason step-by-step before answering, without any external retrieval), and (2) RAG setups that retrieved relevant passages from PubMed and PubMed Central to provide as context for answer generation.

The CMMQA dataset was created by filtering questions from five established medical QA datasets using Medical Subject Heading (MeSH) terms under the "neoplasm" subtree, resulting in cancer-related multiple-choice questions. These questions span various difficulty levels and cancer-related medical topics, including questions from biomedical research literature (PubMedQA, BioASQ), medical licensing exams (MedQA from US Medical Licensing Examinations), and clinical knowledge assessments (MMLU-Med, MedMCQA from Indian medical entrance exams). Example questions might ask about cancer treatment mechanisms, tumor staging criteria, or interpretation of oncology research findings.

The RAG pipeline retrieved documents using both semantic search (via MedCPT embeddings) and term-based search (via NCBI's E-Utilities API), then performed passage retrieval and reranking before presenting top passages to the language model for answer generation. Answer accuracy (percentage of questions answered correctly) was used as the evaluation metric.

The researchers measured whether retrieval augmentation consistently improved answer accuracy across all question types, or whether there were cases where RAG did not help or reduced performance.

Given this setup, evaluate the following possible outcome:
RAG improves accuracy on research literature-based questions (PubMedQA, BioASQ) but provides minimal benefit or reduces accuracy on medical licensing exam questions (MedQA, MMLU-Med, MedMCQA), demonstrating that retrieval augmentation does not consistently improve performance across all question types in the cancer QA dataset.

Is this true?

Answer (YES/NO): NO